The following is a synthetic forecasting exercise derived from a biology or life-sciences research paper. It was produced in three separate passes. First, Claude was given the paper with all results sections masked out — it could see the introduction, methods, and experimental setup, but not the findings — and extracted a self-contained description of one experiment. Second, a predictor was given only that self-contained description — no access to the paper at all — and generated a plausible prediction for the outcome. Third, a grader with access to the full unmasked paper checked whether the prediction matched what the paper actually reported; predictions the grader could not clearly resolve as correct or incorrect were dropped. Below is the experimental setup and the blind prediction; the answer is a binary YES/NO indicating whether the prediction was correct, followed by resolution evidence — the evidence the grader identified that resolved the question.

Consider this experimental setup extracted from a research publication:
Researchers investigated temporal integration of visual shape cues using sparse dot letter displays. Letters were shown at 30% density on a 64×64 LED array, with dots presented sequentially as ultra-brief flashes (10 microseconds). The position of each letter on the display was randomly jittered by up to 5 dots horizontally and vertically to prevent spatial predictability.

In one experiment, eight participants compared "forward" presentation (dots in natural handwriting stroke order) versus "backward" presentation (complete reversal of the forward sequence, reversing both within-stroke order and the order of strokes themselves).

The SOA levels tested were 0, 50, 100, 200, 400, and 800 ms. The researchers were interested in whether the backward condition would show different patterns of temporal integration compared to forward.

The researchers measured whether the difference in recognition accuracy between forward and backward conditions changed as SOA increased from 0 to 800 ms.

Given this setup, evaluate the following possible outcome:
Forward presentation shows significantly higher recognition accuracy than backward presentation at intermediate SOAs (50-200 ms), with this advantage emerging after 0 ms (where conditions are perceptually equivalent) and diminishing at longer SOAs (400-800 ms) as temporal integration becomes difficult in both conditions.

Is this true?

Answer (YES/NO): NO